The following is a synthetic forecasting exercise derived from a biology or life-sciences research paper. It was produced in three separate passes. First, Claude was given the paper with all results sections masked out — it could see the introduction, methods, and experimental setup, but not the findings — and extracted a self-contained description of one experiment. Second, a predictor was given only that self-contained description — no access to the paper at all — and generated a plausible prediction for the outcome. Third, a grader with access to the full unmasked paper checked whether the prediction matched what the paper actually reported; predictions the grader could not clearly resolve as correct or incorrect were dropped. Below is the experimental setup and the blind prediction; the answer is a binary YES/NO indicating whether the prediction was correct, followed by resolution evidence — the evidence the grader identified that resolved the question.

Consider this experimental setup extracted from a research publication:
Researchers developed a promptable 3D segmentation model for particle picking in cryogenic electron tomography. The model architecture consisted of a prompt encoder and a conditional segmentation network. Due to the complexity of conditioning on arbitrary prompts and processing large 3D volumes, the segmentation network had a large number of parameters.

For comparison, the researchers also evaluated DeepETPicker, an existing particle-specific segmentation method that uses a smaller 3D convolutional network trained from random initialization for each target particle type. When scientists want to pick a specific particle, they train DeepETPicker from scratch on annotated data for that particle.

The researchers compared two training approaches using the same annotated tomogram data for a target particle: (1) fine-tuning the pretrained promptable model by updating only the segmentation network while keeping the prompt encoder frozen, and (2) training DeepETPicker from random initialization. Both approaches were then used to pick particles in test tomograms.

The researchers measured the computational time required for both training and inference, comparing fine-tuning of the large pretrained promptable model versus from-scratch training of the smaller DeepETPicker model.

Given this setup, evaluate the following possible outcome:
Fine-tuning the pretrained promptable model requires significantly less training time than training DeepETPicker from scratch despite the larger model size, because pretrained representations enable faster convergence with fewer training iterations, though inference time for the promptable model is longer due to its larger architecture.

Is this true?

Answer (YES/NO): NO